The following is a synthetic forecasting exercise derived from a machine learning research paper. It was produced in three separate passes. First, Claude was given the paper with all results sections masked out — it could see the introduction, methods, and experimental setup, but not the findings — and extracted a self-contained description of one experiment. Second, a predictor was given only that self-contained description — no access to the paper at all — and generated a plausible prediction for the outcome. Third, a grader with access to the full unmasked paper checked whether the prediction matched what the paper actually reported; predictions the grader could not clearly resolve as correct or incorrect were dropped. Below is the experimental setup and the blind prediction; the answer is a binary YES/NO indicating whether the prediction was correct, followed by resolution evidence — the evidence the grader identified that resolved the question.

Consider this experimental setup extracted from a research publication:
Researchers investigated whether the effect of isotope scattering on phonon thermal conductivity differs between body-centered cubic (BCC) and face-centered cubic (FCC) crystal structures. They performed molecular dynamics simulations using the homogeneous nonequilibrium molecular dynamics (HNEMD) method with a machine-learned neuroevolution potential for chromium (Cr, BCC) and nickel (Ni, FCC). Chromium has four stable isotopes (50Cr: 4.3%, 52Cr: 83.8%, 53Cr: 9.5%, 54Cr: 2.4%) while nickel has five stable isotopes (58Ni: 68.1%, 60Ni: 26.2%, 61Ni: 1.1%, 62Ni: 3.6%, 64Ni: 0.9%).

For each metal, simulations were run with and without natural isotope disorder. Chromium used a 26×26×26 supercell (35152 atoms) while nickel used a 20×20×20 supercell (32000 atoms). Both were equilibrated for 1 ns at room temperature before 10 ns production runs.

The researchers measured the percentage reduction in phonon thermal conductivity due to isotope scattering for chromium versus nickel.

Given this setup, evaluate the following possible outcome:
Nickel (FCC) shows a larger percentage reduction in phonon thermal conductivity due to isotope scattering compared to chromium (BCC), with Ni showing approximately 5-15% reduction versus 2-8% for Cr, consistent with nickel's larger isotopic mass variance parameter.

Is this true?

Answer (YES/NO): NO